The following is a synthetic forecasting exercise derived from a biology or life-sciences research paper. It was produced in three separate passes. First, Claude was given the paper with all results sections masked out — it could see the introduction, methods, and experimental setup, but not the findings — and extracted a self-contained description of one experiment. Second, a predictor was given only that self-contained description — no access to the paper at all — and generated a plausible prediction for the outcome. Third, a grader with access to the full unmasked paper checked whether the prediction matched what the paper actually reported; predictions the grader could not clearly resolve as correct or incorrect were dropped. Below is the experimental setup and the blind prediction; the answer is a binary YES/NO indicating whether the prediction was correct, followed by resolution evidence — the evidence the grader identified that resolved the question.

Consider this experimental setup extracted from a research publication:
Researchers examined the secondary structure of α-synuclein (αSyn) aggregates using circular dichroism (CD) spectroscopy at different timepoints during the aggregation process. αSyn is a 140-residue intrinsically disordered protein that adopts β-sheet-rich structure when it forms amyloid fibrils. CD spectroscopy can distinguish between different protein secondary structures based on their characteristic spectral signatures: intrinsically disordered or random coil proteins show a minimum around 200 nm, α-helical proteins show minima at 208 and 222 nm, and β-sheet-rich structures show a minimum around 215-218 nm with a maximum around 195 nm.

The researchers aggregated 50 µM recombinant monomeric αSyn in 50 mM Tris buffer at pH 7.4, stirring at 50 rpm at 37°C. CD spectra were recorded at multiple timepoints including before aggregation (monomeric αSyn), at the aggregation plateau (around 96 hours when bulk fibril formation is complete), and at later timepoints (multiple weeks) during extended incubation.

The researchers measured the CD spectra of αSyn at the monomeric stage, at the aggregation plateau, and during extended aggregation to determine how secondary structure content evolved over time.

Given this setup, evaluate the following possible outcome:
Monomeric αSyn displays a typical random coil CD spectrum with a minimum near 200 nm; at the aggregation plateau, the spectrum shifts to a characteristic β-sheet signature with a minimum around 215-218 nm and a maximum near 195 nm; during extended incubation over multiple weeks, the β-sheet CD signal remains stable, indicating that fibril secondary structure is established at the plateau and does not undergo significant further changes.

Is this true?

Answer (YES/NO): NO